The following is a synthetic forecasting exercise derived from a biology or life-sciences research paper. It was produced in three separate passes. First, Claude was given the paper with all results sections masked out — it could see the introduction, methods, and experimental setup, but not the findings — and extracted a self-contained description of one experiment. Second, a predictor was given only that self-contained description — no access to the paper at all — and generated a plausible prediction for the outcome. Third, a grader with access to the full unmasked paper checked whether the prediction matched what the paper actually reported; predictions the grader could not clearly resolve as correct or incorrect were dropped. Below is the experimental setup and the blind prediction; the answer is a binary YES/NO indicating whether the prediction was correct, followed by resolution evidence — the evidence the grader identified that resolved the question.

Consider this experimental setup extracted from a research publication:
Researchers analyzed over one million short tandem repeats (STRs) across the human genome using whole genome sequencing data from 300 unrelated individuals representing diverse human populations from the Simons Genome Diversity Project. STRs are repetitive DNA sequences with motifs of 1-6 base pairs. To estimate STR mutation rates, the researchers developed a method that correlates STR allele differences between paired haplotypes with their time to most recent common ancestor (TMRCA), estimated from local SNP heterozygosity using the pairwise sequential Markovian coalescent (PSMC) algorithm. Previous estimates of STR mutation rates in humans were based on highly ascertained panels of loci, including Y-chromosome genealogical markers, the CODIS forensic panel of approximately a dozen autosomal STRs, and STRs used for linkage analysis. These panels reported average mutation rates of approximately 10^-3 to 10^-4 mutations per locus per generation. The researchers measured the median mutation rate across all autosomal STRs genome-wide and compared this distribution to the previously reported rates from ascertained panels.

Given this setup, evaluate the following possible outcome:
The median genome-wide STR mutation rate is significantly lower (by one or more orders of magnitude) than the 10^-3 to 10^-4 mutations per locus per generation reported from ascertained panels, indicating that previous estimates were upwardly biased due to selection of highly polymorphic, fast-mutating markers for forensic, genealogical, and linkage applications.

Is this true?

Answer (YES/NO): YES